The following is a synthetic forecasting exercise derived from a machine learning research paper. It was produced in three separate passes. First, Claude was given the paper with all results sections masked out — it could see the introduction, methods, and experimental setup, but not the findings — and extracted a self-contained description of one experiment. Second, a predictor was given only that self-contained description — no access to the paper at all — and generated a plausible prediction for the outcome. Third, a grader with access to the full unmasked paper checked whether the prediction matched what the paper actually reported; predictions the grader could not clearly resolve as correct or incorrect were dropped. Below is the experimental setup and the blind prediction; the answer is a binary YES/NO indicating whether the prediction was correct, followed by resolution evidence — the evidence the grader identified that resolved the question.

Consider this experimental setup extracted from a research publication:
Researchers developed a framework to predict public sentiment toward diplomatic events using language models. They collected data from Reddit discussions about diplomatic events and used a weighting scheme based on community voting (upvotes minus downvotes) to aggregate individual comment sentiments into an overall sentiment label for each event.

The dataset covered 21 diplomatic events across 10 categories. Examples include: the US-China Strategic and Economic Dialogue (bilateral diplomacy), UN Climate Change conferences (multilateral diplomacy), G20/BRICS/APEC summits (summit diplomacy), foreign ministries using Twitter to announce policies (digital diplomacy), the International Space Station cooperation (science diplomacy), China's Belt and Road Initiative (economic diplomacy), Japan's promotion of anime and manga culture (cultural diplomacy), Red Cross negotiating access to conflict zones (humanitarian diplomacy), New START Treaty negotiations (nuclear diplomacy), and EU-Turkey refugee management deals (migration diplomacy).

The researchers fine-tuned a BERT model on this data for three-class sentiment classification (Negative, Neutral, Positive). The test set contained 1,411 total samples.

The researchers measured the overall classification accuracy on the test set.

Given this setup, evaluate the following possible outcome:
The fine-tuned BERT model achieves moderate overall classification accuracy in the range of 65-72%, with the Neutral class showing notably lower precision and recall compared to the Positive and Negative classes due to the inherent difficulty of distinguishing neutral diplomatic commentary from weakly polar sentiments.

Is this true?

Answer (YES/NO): YES